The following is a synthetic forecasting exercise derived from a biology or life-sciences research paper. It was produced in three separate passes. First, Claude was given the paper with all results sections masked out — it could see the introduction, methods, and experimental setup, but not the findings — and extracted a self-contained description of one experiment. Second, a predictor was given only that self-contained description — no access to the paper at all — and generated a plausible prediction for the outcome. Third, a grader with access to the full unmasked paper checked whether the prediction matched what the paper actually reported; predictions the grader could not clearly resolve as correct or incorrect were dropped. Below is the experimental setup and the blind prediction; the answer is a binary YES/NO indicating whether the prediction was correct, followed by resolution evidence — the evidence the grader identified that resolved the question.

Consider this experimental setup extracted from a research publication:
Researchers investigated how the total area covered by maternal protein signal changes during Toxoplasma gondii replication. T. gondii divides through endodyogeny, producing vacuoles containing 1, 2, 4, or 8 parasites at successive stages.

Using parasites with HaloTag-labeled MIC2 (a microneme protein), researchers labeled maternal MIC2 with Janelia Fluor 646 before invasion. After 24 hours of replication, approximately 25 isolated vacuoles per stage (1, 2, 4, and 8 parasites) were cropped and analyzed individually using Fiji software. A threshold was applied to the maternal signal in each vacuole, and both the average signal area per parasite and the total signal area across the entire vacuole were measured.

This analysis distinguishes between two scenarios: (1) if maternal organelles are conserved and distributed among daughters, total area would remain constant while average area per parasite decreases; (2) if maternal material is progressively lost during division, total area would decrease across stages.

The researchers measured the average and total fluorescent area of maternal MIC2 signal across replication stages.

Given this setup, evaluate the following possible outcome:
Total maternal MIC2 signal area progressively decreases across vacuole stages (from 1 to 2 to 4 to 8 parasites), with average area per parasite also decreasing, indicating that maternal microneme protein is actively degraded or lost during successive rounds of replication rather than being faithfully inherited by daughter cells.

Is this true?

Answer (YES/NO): NO